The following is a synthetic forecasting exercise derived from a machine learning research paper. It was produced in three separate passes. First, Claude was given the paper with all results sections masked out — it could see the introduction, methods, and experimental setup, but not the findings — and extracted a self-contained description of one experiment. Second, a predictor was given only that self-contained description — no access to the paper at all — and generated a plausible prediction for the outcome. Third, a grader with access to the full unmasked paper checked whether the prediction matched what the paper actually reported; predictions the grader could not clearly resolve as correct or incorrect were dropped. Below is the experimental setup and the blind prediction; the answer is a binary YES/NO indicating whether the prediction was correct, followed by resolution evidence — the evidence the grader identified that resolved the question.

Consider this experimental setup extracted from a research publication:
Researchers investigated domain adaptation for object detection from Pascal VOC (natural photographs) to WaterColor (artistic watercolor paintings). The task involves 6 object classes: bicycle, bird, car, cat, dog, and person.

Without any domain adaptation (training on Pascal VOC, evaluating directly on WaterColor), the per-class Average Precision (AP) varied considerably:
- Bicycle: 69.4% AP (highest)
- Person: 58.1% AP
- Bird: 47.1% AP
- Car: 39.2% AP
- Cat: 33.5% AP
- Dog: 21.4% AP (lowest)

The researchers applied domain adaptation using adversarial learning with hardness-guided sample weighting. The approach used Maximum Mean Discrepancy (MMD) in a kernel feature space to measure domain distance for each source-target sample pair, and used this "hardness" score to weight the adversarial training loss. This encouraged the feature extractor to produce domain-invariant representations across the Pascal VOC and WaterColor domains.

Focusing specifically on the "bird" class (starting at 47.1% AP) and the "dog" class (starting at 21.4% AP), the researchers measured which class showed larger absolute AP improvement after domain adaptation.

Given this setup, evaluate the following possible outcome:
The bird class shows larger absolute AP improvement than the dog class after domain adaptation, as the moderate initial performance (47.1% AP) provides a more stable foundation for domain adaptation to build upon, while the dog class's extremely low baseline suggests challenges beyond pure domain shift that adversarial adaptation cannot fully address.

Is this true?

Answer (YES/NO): NO